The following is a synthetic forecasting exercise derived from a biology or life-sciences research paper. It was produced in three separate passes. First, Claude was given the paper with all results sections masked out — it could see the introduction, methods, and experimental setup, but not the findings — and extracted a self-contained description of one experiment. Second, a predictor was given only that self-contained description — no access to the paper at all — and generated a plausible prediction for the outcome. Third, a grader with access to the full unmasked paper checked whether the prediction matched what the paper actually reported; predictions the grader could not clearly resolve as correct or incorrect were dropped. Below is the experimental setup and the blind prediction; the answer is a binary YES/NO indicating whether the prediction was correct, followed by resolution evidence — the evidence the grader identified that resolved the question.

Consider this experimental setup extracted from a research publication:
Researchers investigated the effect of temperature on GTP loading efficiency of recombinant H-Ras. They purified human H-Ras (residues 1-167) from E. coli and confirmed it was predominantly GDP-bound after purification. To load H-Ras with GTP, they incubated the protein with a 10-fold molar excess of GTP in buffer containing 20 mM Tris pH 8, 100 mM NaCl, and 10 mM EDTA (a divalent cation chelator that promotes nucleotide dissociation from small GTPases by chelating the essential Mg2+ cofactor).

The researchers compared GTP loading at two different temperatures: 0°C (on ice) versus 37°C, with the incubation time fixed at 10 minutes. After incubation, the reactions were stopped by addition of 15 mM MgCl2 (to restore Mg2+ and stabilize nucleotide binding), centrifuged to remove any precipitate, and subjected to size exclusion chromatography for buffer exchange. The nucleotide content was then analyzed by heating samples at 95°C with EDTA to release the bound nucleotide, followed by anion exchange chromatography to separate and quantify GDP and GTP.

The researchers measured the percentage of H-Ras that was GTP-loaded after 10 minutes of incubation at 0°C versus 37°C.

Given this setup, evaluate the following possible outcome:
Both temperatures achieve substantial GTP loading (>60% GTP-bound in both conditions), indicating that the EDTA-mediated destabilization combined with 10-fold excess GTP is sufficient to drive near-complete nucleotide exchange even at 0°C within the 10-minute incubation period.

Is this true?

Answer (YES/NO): NO